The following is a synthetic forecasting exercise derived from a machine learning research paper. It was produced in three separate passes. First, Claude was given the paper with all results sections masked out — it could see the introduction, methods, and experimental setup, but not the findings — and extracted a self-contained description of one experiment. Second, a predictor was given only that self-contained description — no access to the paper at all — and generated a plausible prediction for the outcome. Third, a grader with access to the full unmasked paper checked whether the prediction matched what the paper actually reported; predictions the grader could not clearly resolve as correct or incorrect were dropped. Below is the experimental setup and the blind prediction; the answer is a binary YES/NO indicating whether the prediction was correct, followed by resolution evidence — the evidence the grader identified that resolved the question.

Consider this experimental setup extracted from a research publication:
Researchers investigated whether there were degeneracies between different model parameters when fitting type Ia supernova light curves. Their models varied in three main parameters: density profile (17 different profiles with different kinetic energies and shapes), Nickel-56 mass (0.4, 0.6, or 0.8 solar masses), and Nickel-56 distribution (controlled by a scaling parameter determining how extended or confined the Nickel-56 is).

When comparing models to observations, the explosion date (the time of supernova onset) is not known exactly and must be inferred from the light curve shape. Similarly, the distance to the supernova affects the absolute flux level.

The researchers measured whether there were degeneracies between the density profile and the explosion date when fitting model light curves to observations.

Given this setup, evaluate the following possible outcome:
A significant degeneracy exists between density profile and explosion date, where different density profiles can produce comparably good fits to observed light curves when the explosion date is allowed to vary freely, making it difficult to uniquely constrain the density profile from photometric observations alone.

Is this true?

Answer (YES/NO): YES